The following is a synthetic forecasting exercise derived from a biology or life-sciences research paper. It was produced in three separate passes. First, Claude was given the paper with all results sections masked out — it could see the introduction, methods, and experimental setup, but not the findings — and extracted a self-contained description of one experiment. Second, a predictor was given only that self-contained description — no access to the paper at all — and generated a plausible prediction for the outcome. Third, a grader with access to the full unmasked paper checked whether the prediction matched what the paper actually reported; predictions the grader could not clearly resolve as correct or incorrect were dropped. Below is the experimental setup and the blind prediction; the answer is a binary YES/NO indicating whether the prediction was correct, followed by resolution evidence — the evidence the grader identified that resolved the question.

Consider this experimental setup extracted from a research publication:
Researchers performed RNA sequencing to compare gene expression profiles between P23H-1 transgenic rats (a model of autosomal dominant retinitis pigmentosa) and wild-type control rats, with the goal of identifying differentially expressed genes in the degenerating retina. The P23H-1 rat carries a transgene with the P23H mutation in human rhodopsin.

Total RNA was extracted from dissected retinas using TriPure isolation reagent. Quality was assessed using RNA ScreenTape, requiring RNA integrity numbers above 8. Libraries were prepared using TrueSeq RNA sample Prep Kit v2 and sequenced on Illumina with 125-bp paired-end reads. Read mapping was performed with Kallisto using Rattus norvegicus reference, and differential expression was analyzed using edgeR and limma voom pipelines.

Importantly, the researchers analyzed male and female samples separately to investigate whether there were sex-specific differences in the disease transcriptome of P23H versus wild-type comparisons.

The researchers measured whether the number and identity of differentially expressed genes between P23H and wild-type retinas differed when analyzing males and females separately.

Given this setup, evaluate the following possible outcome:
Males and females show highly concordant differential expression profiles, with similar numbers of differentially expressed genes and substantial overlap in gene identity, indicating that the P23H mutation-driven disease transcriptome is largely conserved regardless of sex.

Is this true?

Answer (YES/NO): NO